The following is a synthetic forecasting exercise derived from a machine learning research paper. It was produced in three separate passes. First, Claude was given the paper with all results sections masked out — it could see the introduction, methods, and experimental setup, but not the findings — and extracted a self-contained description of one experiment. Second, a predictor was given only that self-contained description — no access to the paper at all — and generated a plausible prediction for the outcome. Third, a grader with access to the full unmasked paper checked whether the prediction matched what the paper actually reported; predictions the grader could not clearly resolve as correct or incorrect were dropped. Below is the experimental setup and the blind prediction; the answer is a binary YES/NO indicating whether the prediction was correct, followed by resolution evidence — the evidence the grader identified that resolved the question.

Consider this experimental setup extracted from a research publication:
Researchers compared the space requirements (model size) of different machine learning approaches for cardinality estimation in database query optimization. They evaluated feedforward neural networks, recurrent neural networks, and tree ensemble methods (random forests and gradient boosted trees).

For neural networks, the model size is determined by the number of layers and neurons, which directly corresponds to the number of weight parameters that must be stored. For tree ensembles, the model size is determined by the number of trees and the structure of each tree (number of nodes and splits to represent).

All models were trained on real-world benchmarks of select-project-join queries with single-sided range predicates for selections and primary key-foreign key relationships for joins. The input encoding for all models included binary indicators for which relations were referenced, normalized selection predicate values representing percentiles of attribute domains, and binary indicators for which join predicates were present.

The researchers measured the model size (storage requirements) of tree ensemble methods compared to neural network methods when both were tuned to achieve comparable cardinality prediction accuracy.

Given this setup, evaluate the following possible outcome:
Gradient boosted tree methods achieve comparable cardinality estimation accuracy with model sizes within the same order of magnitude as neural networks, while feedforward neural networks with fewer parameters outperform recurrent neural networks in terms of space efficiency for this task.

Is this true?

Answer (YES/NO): NO